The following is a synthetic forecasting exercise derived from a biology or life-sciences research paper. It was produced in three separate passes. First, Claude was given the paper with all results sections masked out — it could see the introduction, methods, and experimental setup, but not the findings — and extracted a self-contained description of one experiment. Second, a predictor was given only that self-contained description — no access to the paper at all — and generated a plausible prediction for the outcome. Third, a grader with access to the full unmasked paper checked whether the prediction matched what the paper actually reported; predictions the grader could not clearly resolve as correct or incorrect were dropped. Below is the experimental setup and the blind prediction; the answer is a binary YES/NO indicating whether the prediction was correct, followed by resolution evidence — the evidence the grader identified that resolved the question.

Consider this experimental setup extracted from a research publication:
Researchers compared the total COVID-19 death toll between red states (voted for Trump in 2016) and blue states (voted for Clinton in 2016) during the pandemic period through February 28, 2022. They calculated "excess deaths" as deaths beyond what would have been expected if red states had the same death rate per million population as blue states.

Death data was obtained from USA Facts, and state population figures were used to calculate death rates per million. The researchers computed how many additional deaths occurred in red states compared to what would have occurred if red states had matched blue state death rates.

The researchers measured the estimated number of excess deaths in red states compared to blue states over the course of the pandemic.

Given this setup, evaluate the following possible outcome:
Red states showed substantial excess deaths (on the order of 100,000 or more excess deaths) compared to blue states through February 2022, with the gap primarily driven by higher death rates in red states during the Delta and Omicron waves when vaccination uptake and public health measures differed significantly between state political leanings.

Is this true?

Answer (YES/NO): YES